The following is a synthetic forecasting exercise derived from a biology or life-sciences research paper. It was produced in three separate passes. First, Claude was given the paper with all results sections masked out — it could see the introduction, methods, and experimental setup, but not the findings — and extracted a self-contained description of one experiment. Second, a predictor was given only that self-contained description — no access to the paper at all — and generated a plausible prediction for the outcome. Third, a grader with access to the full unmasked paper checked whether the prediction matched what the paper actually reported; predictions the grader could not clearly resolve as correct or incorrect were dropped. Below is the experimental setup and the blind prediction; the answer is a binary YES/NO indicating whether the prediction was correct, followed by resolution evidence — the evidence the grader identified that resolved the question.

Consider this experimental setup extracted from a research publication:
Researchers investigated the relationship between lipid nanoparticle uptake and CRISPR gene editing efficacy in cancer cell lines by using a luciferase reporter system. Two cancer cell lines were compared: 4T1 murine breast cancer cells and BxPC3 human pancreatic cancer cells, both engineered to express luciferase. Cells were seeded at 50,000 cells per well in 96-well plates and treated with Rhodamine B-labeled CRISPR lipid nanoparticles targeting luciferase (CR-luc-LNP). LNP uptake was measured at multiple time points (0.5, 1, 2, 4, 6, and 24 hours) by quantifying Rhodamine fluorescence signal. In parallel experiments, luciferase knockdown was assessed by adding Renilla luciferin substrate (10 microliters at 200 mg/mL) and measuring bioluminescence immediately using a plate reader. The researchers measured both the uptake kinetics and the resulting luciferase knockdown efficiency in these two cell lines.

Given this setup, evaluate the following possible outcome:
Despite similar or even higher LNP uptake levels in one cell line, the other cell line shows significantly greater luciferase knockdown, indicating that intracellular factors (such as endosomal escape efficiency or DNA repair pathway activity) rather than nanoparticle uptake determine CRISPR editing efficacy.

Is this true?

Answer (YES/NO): NO